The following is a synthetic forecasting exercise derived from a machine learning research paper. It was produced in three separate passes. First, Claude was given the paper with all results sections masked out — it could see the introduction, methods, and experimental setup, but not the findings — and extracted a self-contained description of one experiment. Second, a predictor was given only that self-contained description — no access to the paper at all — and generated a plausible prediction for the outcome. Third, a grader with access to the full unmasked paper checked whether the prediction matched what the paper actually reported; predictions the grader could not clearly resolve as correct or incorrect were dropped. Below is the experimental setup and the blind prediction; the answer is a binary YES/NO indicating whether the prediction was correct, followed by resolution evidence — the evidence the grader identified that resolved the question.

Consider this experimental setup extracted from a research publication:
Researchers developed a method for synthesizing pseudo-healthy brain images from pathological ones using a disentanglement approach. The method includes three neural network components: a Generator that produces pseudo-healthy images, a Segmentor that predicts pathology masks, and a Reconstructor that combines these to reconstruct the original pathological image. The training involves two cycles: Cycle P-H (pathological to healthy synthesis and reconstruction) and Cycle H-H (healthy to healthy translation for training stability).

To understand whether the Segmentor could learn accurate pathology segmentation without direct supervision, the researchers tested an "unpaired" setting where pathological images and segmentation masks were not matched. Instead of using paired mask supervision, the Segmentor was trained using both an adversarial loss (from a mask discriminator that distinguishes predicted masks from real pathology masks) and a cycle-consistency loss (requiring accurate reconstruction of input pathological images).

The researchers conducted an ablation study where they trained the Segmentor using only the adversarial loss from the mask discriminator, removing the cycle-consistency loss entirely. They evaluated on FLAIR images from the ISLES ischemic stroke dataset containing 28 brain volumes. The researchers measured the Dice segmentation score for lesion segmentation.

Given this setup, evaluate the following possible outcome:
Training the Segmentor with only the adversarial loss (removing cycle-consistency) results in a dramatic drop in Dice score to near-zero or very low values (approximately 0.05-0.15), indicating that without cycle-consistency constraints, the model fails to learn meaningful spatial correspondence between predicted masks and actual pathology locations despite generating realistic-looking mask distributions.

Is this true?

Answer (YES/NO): NO